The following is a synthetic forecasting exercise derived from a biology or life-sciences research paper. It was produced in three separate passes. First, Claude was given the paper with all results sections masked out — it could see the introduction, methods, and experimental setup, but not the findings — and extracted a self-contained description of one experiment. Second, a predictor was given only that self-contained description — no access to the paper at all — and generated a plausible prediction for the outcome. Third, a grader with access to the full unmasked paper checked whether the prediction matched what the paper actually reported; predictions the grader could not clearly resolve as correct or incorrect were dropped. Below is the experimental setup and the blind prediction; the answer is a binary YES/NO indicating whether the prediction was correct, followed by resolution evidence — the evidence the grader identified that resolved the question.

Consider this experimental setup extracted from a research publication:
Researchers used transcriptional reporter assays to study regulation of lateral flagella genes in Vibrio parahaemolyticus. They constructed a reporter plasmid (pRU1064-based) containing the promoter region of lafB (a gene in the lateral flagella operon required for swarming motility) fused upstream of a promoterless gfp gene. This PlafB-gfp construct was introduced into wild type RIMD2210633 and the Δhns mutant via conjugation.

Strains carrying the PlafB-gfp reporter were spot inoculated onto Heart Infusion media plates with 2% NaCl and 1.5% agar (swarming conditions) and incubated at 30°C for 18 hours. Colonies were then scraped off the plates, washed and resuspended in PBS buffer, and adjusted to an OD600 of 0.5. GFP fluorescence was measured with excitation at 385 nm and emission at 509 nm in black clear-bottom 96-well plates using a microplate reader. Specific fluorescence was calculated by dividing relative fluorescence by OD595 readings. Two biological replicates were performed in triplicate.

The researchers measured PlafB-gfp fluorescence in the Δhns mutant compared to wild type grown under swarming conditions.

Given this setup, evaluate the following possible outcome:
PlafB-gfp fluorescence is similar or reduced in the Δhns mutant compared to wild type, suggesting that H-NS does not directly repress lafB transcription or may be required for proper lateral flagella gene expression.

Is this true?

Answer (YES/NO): NO